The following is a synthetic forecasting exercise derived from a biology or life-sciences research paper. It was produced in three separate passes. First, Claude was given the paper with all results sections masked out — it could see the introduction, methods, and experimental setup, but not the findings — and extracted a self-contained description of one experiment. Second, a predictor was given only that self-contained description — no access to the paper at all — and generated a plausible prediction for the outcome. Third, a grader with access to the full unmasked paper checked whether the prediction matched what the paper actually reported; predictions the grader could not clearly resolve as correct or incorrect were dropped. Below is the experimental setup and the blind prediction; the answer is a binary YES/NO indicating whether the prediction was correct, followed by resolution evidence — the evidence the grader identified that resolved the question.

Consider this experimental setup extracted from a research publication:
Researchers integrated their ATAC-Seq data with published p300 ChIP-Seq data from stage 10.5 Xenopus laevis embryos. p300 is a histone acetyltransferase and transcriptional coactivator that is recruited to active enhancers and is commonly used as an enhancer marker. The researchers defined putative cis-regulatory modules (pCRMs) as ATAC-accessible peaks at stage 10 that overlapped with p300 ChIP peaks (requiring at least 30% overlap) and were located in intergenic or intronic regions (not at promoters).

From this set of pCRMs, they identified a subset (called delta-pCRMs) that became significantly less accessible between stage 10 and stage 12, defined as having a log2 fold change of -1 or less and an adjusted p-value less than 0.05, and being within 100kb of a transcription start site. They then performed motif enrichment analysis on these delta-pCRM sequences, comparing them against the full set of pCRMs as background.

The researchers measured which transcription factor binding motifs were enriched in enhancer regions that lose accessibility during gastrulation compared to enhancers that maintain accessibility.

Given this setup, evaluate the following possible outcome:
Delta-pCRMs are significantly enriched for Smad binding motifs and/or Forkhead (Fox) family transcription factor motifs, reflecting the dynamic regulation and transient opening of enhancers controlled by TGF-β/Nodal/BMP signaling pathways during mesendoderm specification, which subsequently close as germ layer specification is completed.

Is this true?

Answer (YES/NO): NO